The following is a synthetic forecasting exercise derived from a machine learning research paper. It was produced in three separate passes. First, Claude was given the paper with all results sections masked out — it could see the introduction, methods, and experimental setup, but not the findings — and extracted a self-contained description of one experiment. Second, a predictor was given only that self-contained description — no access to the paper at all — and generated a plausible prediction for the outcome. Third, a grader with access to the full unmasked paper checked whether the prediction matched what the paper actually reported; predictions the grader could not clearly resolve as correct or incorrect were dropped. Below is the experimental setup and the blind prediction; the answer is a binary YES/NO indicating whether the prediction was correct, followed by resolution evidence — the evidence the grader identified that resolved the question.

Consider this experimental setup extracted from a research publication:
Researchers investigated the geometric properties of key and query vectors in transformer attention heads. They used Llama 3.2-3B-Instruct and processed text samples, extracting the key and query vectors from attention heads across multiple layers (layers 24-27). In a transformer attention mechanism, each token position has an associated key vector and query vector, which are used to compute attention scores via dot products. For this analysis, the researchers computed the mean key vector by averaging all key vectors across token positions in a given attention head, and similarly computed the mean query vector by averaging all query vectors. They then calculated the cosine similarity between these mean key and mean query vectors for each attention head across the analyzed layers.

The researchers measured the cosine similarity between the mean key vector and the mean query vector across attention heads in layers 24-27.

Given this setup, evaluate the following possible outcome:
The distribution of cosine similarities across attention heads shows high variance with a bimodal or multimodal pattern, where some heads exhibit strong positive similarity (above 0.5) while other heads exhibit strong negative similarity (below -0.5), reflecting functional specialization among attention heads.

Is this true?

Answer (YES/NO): NO